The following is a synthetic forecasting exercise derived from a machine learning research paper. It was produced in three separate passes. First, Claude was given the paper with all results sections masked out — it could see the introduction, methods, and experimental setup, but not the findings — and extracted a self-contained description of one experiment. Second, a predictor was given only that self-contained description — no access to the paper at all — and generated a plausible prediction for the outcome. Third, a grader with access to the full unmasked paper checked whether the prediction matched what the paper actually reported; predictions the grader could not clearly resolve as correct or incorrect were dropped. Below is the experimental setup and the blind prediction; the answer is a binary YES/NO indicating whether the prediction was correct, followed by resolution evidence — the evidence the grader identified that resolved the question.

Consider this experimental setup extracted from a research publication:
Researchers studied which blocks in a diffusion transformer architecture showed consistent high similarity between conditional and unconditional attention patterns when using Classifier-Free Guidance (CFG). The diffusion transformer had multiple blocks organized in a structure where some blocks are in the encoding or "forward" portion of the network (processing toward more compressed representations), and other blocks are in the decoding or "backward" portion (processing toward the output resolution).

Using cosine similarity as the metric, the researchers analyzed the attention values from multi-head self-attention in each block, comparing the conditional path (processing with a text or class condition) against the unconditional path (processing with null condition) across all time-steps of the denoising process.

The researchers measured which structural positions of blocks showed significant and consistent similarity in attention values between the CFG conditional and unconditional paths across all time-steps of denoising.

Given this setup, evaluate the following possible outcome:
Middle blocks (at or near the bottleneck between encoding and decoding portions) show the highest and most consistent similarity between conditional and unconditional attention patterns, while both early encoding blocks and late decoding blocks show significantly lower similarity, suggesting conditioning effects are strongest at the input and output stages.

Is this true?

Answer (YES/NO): NO